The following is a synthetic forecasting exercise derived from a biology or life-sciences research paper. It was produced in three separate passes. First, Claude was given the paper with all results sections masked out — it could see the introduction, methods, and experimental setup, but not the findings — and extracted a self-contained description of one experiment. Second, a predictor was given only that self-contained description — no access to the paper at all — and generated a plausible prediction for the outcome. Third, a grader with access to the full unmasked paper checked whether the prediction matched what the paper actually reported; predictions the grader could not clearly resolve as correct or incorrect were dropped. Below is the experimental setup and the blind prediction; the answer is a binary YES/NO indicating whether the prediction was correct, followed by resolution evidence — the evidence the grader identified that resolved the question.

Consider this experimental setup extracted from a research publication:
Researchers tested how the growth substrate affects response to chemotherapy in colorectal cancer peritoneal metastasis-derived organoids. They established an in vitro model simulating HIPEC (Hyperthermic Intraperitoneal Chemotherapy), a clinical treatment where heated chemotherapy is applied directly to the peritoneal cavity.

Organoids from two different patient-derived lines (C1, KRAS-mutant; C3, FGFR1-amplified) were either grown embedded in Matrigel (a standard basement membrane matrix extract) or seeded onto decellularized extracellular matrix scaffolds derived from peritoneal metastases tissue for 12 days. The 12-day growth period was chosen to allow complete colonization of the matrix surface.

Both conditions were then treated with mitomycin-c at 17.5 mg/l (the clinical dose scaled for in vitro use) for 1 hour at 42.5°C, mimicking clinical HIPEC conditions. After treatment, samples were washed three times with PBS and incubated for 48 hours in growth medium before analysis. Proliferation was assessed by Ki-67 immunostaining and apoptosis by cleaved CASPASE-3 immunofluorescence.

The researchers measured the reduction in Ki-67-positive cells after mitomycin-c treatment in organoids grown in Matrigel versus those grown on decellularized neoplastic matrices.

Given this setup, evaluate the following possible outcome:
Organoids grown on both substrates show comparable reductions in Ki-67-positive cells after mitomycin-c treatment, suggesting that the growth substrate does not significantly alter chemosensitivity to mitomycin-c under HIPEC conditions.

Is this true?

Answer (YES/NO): NO